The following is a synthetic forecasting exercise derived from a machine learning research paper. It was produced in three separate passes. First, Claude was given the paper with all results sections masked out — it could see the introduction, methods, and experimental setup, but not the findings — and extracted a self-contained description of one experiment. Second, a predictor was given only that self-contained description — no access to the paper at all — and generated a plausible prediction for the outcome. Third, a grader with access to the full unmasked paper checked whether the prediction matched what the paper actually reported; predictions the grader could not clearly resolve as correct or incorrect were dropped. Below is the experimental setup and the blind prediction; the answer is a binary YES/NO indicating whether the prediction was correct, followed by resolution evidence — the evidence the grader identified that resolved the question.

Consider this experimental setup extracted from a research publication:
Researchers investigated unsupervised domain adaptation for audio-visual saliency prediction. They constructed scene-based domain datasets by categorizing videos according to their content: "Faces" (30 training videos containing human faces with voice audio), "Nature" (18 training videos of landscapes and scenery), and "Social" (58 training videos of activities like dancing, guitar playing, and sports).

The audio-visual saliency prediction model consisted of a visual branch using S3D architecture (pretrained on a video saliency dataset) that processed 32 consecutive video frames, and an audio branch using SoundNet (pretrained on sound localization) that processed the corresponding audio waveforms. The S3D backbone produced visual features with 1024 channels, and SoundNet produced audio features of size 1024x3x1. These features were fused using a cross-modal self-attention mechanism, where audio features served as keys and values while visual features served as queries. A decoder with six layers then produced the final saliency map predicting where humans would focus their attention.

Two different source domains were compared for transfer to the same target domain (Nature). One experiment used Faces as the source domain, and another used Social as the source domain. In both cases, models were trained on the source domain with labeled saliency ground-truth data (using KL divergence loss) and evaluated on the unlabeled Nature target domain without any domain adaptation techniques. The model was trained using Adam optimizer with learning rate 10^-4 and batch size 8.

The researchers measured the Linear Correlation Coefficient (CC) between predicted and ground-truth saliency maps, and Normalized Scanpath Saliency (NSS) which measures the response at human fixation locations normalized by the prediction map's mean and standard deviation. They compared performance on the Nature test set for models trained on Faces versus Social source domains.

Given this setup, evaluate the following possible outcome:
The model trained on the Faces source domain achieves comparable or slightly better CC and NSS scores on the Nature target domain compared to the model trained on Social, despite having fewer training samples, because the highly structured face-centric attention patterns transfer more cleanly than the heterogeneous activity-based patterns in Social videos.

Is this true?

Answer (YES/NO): NO